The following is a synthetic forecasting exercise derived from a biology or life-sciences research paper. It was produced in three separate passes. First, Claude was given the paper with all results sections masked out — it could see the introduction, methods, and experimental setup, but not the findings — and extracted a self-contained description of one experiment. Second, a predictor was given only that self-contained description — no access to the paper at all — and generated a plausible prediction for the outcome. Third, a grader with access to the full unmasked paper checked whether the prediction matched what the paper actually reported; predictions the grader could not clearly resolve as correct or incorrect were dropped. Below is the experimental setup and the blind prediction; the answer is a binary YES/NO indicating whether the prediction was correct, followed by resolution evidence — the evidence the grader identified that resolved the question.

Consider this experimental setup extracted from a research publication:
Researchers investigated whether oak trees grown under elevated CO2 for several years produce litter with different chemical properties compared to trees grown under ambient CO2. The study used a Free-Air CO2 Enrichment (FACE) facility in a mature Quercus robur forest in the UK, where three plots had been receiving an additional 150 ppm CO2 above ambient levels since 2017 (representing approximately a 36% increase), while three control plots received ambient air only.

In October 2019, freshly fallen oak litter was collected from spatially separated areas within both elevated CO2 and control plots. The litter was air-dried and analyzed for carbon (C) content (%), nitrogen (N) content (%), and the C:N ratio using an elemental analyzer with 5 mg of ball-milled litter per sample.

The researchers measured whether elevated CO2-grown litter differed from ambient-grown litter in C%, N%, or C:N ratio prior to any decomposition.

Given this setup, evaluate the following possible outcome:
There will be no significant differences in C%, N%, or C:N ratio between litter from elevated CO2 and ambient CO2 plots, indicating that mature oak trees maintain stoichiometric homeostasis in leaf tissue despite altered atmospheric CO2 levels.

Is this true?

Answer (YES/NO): YES